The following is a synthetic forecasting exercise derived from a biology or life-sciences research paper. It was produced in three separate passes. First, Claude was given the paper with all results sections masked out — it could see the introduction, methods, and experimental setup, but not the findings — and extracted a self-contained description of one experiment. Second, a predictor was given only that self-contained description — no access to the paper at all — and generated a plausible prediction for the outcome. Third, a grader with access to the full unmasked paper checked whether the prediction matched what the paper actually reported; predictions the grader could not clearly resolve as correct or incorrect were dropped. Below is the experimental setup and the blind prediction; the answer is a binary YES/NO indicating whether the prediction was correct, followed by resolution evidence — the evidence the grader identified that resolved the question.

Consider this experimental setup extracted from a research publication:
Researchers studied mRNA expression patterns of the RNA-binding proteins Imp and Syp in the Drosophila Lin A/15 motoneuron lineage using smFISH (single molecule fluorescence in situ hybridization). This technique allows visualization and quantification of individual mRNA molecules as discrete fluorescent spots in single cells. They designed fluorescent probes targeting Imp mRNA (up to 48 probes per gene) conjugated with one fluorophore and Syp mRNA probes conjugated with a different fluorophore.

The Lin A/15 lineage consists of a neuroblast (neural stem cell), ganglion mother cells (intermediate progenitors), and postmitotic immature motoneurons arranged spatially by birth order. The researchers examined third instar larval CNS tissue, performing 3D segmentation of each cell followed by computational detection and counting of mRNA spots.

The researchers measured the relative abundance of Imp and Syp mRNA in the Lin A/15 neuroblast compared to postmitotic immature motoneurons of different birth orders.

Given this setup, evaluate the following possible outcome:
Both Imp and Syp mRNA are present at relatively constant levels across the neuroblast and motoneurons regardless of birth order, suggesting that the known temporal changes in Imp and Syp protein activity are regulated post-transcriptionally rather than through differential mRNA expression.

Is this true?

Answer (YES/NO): NO